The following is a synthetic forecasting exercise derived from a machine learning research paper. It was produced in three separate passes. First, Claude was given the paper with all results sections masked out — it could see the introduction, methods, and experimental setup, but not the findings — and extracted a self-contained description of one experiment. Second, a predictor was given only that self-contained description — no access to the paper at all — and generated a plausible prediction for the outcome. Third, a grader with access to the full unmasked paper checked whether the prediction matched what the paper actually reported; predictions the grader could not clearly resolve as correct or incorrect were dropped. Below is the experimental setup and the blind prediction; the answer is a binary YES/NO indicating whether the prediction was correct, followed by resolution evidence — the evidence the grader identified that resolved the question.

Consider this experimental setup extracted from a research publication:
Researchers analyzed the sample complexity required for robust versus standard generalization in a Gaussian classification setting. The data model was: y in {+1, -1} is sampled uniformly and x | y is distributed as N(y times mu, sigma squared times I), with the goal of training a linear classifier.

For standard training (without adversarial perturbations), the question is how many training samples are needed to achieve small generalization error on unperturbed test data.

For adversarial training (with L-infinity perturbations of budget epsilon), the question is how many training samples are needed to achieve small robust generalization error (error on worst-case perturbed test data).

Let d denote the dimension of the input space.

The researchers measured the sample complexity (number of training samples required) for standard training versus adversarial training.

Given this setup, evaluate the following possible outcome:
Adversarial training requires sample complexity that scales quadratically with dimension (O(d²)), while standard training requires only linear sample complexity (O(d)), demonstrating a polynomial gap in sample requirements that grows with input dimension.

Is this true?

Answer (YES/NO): NO